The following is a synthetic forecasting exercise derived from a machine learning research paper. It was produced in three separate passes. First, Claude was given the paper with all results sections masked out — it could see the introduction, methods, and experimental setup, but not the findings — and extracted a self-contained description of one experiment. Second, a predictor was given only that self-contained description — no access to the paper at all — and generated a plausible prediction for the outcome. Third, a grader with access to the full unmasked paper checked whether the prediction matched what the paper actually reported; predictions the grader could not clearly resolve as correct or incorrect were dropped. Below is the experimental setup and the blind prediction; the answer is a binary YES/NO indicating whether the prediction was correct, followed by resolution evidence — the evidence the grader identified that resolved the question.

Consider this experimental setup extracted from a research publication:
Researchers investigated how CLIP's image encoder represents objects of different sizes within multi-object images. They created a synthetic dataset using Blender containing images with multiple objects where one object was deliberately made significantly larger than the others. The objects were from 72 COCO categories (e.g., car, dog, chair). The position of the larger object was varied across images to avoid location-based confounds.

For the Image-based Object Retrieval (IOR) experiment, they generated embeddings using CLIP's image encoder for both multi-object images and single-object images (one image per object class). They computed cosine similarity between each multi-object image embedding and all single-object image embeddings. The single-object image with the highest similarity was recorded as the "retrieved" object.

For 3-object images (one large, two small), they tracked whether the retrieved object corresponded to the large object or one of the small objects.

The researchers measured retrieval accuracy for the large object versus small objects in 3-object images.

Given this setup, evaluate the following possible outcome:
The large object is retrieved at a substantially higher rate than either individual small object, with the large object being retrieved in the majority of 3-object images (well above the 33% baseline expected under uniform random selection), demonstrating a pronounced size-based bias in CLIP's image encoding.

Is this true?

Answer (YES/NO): YES